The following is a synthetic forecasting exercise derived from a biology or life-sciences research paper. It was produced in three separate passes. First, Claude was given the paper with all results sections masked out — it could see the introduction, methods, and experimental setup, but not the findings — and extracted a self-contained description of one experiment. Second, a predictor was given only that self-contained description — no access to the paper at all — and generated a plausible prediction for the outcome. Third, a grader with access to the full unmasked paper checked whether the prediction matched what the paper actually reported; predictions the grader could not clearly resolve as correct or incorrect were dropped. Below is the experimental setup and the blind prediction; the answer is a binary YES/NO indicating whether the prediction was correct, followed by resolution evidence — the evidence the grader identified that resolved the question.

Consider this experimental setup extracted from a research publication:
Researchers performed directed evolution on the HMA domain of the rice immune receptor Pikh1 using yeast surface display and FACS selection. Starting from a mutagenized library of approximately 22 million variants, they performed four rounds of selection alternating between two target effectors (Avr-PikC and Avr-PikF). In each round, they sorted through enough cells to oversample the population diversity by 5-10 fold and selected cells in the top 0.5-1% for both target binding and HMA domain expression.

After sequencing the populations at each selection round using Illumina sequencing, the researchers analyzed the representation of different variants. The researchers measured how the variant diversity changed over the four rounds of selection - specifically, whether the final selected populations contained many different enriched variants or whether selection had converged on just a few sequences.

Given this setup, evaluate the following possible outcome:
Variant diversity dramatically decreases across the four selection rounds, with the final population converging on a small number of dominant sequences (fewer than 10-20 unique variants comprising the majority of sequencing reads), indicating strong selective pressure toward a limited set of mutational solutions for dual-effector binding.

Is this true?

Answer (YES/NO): YES